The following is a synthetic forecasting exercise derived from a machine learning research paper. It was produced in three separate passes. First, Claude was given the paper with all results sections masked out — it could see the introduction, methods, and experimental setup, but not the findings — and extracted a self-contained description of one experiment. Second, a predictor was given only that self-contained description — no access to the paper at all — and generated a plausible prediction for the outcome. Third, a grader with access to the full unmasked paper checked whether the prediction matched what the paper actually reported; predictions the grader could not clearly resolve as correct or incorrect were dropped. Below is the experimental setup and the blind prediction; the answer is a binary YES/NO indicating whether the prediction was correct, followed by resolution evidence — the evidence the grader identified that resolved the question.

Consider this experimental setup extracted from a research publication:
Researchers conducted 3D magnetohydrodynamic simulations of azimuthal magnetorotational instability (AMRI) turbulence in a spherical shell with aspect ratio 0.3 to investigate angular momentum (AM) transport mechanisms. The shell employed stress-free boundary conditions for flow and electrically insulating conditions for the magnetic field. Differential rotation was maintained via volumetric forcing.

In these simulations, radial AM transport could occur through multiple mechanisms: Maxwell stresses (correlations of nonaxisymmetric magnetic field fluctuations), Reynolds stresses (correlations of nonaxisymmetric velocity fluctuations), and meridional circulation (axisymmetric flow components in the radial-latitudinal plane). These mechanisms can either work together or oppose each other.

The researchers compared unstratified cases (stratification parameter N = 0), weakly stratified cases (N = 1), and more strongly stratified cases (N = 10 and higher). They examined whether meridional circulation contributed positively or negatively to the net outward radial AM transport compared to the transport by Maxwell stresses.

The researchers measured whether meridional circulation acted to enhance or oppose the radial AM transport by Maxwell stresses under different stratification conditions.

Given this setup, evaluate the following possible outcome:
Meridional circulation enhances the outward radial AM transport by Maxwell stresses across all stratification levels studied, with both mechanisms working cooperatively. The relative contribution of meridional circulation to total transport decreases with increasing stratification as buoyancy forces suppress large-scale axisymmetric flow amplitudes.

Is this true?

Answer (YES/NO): NO